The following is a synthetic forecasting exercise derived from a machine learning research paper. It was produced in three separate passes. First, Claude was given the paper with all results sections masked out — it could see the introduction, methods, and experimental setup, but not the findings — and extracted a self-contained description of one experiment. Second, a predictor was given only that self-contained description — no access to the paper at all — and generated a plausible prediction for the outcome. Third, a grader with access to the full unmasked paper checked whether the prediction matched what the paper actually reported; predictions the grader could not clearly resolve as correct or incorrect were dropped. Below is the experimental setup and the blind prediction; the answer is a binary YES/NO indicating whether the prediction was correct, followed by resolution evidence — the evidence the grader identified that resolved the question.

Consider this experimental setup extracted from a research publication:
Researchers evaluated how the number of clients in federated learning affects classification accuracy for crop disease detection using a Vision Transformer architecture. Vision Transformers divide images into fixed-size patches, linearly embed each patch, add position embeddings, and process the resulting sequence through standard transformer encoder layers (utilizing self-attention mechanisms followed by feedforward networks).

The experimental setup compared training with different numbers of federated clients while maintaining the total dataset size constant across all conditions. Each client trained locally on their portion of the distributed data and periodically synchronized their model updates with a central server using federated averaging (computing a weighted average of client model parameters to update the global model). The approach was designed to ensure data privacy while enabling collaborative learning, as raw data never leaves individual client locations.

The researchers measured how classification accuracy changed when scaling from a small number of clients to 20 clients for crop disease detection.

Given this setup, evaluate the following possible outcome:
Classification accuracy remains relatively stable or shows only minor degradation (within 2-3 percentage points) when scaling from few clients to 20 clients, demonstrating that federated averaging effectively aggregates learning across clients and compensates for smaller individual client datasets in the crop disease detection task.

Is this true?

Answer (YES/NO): NO